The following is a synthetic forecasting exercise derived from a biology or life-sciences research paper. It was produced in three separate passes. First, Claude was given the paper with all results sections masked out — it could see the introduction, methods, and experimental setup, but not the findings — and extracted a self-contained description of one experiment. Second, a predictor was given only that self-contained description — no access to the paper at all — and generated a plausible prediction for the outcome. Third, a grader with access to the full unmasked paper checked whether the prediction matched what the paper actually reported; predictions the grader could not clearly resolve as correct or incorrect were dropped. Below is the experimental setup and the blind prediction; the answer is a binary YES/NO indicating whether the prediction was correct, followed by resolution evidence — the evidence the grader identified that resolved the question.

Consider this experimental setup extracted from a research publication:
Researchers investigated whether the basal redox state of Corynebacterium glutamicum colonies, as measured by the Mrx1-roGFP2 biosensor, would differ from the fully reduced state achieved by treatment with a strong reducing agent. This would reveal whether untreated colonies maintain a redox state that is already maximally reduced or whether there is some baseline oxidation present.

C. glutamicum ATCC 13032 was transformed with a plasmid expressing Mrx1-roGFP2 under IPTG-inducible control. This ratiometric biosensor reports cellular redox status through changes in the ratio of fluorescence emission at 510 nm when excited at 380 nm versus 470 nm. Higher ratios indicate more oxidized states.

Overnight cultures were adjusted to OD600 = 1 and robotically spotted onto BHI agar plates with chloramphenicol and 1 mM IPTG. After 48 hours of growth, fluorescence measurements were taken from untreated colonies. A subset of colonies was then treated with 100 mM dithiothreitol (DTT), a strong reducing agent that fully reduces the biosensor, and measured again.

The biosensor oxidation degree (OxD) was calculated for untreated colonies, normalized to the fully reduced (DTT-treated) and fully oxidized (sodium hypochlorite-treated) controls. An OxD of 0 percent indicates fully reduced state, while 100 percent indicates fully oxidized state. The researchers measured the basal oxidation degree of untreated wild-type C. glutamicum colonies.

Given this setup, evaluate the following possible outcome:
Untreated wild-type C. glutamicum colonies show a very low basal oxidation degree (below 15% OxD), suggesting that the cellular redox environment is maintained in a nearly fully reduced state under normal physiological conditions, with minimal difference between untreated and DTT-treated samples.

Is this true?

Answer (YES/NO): NO